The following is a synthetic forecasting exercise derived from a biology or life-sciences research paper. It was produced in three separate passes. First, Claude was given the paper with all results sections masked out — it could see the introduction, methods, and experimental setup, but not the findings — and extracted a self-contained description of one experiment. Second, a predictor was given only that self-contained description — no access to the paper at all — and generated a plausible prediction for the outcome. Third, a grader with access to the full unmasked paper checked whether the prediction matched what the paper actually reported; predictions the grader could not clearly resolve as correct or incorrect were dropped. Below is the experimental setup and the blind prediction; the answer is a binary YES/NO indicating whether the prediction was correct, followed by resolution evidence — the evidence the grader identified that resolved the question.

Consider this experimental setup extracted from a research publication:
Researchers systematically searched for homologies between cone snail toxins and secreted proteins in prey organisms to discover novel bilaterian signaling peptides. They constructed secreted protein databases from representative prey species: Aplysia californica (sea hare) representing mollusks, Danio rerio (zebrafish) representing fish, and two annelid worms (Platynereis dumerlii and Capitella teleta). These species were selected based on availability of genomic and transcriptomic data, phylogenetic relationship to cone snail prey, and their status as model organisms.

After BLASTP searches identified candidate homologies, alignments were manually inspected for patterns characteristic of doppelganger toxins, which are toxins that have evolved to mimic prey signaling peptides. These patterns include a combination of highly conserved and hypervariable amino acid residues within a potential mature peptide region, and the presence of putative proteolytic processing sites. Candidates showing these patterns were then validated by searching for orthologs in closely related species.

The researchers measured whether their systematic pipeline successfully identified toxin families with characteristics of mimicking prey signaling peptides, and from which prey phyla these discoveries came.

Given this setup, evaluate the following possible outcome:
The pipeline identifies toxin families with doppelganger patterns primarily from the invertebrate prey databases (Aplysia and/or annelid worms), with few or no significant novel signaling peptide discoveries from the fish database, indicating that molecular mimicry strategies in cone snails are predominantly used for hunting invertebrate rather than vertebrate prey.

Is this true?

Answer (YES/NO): NO